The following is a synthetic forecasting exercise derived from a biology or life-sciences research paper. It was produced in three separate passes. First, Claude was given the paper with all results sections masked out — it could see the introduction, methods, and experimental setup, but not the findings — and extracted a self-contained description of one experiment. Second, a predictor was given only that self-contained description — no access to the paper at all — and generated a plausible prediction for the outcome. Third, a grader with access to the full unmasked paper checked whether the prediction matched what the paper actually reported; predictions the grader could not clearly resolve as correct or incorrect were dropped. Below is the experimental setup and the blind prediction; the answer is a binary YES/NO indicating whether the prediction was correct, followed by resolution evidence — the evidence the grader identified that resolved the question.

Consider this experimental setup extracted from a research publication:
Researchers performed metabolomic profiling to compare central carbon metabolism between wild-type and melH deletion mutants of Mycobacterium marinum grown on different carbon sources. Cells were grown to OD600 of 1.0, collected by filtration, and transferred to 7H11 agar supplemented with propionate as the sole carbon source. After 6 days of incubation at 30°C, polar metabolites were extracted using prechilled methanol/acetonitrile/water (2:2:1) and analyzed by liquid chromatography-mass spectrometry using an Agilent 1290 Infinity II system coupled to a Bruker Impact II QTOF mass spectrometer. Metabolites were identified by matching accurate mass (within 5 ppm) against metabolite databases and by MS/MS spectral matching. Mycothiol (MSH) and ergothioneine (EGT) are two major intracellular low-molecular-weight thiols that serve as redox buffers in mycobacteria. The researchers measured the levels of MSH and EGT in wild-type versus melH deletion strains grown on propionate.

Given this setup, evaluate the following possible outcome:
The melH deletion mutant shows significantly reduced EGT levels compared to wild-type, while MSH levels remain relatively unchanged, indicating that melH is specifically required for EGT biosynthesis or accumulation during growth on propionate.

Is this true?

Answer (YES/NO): NO